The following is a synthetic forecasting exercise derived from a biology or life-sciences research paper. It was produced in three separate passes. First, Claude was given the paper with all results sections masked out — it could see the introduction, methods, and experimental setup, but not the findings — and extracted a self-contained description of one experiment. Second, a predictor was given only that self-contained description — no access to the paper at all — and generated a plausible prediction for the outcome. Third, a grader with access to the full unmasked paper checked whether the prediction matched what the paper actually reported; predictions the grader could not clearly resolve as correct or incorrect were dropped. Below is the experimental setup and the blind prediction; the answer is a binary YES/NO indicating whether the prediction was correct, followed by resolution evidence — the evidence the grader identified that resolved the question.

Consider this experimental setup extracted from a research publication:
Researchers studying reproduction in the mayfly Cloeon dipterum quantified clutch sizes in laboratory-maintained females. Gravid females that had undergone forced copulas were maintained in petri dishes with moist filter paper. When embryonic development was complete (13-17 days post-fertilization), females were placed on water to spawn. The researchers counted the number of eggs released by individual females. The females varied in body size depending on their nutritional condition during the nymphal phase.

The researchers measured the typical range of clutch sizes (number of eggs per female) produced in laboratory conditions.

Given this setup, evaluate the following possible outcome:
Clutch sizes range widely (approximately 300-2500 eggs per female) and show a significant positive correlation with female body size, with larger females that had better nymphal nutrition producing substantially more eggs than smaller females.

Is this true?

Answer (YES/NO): NO